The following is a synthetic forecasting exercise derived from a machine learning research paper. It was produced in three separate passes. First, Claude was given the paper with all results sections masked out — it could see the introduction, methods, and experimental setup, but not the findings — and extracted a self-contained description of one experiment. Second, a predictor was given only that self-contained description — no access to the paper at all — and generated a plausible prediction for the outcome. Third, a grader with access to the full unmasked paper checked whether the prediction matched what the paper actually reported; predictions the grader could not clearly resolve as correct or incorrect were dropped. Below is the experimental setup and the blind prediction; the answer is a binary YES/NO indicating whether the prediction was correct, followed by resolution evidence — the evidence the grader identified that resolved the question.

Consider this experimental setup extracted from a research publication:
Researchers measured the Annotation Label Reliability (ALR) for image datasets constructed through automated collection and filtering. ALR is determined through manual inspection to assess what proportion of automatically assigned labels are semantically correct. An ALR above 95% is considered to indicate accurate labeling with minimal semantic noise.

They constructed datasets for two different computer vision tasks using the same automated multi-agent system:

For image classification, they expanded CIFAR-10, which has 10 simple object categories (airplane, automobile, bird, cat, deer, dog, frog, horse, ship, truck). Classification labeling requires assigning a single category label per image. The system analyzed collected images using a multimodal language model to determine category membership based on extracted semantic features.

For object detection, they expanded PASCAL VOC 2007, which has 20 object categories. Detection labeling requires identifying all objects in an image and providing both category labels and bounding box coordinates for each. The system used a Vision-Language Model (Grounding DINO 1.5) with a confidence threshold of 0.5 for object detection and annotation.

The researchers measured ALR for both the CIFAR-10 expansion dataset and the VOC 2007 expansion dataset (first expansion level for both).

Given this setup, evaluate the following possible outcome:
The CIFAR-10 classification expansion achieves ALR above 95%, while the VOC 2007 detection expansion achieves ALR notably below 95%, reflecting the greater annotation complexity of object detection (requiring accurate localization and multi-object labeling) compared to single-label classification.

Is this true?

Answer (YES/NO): NO